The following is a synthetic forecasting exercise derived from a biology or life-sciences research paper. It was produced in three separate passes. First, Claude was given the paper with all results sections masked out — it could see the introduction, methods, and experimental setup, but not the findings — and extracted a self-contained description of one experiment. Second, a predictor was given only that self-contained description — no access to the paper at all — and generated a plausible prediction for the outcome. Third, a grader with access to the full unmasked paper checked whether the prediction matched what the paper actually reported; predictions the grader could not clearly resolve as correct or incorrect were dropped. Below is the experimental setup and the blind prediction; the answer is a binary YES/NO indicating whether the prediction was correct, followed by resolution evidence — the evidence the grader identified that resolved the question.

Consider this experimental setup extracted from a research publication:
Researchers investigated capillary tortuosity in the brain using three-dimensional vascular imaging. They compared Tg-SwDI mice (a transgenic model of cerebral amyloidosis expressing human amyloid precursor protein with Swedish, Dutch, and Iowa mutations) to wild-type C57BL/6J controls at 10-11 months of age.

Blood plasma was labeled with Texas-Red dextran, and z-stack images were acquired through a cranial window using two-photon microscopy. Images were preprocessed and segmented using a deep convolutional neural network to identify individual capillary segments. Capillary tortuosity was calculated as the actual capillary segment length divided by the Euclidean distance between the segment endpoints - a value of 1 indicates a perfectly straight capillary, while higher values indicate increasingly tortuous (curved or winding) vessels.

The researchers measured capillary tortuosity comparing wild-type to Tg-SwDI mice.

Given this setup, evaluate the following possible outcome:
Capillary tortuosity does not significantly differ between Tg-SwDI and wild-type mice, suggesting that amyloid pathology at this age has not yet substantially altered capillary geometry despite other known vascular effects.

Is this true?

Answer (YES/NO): YES